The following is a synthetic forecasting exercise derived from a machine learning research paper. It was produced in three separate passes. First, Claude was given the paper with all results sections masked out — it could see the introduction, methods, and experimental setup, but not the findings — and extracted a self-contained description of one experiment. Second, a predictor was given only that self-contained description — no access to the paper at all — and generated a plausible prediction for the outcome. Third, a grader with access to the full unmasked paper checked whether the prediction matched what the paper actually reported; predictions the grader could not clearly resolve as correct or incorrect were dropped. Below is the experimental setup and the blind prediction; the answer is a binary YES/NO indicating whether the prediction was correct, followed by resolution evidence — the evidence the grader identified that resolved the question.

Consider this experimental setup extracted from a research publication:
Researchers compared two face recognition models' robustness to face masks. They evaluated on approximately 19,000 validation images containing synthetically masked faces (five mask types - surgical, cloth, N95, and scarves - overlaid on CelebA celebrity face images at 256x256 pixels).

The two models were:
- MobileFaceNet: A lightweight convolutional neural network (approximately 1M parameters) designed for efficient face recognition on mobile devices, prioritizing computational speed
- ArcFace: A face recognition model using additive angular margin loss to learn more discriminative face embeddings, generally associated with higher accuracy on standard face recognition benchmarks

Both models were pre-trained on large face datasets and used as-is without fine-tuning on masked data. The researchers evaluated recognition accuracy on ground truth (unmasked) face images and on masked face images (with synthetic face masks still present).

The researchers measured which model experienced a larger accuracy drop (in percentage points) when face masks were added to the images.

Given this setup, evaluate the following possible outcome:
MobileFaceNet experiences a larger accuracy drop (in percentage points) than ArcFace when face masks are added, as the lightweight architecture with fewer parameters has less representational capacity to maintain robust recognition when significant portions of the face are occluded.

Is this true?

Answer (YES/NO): YES